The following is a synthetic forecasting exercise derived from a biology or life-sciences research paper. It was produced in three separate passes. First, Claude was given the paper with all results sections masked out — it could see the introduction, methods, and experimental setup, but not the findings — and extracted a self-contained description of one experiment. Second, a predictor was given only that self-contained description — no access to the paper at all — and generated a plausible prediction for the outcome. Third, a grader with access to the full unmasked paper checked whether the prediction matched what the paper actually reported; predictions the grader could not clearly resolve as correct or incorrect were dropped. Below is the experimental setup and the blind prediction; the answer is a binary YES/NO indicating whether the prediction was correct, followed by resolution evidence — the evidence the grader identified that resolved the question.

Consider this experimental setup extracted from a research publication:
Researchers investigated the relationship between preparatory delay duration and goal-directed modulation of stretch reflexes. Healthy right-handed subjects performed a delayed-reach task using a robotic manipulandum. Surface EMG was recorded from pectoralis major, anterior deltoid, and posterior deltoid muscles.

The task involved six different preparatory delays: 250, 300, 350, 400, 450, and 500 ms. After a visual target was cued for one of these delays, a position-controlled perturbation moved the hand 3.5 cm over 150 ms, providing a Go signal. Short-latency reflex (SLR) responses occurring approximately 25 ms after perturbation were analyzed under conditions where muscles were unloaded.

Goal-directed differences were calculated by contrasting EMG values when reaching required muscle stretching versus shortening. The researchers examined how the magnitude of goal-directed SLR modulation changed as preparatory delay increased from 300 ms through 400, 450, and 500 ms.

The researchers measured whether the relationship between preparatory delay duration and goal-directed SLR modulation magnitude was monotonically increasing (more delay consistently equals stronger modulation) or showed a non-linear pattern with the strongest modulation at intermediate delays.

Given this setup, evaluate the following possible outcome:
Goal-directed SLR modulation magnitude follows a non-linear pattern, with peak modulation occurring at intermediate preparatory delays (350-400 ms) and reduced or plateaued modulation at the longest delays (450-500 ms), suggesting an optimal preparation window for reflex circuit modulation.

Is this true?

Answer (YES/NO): YES